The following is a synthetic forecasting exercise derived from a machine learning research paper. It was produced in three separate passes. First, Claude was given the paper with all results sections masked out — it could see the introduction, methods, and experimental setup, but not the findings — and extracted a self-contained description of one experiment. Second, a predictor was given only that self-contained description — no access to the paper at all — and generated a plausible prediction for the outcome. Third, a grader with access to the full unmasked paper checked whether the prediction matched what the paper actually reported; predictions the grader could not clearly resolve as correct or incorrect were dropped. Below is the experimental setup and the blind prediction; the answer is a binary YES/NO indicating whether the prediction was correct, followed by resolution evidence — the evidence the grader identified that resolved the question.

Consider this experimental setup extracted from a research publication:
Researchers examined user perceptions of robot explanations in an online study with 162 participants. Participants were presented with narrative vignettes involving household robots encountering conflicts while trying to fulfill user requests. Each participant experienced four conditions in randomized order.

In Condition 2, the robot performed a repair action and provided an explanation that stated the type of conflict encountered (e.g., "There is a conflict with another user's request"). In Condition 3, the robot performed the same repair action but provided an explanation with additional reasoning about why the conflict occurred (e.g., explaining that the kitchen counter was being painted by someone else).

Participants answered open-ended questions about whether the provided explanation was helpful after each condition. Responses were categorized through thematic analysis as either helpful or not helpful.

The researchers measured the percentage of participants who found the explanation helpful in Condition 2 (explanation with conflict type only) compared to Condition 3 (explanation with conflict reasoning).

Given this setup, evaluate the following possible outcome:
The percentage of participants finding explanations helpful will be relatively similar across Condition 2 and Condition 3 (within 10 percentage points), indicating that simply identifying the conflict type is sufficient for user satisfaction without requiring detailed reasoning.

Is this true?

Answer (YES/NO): NO